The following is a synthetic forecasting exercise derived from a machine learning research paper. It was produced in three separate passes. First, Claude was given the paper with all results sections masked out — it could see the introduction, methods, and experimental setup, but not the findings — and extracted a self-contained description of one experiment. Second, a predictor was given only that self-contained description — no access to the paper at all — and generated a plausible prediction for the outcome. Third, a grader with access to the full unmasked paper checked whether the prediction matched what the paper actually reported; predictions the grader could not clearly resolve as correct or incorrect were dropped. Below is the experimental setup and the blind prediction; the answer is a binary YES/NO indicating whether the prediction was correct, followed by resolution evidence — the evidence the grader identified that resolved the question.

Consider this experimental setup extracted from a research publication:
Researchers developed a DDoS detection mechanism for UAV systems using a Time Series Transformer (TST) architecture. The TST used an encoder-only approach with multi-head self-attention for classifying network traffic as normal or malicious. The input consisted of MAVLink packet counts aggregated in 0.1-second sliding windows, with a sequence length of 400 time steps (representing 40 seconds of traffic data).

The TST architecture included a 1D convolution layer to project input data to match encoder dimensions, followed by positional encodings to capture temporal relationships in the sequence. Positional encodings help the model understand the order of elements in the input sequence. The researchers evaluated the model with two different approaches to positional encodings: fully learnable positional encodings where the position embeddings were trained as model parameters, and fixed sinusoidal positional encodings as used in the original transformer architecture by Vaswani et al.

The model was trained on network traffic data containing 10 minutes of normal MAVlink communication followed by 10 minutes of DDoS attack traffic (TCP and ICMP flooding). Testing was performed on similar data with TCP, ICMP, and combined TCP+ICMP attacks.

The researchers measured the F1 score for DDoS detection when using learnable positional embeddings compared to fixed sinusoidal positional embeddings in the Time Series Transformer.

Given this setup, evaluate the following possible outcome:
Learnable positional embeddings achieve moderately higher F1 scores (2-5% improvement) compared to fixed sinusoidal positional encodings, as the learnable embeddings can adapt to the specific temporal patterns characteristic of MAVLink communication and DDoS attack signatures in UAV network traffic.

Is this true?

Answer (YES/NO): YES